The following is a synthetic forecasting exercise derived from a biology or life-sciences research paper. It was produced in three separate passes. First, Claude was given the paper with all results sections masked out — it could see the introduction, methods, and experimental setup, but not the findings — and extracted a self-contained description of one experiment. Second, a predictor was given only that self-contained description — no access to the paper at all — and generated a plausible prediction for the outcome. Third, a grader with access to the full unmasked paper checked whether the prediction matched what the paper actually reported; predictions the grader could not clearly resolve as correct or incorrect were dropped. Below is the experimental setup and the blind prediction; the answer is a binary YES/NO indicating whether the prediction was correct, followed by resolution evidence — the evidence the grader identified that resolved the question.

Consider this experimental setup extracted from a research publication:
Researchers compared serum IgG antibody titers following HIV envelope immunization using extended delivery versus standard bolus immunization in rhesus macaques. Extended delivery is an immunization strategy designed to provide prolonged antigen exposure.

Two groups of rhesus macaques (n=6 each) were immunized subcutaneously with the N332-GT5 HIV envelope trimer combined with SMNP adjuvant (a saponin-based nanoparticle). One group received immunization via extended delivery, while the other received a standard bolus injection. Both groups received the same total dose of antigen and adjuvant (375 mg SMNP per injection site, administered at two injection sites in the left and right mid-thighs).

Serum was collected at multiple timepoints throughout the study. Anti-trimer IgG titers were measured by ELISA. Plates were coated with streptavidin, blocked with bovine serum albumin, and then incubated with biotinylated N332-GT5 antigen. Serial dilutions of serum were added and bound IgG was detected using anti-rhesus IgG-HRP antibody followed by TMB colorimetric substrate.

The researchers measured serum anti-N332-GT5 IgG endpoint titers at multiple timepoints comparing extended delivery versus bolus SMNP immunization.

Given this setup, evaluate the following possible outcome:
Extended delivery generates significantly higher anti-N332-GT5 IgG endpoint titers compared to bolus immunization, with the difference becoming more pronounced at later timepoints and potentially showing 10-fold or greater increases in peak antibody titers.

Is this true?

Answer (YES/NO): YES